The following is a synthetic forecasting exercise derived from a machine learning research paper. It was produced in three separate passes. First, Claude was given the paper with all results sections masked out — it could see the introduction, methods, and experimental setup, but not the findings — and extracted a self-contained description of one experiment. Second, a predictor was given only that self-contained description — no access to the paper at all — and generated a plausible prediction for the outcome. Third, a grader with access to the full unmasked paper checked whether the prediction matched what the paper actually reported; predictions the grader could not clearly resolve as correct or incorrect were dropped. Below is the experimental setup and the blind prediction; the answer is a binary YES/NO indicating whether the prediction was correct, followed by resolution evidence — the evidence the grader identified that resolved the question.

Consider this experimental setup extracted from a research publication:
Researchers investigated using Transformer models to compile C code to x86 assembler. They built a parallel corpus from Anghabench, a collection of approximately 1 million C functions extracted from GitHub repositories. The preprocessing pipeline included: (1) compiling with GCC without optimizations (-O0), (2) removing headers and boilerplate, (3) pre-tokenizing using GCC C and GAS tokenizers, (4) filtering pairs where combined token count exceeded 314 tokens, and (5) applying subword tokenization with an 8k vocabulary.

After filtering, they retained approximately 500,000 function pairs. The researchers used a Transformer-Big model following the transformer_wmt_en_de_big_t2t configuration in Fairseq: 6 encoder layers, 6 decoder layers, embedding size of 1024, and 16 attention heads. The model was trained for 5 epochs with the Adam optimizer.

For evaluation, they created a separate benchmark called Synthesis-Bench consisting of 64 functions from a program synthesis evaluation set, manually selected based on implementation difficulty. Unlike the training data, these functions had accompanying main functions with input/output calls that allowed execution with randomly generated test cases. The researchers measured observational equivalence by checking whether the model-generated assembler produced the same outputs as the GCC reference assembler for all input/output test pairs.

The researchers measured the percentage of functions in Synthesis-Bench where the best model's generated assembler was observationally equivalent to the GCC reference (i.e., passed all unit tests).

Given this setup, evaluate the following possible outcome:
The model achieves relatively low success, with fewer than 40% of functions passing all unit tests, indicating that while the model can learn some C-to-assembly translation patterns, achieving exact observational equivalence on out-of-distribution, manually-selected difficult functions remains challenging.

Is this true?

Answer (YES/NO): YES